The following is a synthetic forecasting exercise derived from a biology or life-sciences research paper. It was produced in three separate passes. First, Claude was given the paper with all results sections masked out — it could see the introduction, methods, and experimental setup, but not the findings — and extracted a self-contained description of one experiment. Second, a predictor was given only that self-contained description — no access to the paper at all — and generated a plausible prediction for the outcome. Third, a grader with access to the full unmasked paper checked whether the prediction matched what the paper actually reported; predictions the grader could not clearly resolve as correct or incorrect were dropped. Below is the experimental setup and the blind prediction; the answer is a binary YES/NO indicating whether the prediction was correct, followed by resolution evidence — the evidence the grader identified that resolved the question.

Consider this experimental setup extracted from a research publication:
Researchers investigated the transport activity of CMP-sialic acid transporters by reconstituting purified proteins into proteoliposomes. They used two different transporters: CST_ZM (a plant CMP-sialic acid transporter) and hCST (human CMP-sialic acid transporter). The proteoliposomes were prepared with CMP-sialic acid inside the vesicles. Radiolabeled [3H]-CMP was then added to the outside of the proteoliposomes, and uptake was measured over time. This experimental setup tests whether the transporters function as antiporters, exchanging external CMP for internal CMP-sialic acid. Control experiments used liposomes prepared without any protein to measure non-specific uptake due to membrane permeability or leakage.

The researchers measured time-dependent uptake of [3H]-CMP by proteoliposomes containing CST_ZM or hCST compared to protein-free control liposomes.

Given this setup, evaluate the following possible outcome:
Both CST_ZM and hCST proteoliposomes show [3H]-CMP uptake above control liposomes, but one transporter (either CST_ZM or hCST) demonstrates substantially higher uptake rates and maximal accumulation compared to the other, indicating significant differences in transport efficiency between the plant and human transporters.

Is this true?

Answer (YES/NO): NO